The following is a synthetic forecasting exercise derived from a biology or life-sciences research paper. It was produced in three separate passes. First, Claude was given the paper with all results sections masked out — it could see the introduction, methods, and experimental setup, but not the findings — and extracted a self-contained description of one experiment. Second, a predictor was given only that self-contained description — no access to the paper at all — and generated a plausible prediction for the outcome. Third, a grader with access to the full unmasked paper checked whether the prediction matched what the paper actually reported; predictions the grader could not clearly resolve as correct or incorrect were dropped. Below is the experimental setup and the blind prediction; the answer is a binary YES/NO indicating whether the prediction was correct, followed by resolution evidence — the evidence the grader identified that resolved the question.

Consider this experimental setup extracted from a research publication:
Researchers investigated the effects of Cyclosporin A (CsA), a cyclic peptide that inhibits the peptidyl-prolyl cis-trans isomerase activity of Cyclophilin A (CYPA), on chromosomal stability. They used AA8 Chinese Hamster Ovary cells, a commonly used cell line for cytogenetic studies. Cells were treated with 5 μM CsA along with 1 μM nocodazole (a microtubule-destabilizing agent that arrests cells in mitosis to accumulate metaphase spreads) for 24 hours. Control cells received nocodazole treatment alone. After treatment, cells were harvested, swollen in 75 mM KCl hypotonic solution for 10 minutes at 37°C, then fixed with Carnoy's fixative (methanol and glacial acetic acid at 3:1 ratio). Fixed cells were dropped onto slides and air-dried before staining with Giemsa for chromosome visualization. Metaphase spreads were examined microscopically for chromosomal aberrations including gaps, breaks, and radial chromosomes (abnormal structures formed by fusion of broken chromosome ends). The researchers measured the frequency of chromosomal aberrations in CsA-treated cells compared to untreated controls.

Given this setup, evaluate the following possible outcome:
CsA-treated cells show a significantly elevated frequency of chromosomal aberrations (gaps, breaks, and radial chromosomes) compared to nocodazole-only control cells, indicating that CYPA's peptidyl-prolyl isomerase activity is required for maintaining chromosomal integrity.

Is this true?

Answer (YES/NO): YES